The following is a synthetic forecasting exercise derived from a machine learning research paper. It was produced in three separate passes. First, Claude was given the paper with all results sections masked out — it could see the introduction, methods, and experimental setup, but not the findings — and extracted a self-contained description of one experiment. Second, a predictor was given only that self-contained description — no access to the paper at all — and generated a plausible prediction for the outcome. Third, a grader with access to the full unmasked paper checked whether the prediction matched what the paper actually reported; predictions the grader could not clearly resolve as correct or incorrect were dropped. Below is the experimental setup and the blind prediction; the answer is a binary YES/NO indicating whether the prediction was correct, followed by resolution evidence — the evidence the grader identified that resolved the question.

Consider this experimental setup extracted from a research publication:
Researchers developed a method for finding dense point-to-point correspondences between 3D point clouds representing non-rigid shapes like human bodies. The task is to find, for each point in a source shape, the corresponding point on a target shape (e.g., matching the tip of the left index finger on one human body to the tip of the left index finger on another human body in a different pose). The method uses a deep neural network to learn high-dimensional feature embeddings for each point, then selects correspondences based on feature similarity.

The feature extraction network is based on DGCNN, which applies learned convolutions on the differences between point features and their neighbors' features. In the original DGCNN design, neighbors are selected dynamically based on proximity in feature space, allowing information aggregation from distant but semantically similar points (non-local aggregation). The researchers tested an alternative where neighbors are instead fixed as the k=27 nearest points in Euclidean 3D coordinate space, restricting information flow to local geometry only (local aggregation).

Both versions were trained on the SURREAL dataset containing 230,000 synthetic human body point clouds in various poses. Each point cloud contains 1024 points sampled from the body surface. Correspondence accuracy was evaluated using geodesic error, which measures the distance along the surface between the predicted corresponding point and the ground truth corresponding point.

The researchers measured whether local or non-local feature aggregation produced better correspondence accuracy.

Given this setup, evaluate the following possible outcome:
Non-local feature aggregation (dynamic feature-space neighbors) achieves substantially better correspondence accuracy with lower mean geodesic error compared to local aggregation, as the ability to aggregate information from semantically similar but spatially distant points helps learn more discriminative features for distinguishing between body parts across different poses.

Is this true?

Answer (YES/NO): NO